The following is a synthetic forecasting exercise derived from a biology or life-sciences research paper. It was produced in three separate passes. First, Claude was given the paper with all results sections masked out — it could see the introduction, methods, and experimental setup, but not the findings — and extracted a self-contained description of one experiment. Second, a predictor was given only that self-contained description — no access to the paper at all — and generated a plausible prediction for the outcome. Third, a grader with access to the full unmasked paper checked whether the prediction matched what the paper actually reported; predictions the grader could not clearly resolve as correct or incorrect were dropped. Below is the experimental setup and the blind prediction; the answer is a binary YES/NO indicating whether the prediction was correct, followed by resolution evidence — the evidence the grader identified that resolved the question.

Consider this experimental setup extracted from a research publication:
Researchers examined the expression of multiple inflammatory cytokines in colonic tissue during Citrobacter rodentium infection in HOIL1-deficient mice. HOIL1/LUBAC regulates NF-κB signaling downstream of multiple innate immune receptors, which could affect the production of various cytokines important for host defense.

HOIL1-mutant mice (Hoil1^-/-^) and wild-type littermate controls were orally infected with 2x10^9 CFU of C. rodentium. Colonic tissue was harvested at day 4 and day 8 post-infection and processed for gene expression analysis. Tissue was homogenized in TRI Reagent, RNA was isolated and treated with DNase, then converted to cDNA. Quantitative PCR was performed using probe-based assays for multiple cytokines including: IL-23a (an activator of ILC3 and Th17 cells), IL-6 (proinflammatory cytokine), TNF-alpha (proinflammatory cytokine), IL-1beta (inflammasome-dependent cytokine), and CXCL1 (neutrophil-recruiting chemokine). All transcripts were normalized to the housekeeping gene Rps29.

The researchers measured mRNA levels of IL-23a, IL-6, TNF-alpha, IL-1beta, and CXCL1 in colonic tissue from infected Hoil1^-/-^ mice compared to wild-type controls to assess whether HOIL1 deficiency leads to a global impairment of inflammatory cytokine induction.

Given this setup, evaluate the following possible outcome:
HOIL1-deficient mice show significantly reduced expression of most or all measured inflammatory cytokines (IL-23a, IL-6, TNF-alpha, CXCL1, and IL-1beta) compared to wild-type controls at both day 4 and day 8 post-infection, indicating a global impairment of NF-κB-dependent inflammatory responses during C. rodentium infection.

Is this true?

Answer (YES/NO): NO